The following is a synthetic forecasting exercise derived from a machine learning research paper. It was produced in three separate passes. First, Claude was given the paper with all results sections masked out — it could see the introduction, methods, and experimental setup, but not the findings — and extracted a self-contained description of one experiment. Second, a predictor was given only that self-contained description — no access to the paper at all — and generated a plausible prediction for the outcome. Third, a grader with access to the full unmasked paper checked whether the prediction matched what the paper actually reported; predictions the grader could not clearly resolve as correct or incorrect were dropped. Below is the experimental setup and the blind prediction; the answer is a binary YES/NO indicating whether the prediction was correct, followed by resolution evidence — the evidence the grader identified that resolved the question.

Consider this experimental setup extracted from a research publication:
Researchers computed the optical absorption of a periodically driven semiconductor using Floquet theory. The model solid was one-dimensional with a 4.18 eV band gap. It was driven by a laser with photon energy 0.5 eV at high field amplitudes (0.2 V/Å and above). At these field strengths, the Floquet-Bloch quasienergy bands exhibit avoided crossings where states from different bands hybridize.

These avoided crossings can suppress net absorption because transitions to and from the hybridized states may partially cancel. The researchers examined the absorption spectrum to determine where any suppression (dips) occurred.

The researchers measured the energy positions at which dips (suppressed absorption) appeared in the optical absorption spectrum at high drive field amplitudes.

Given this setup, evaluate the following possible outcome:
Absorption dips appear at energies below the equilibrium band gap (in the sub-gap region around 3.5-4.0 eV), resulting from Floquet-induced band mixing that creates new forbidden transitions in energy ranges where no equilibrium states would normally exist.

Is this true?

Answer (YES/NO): NO